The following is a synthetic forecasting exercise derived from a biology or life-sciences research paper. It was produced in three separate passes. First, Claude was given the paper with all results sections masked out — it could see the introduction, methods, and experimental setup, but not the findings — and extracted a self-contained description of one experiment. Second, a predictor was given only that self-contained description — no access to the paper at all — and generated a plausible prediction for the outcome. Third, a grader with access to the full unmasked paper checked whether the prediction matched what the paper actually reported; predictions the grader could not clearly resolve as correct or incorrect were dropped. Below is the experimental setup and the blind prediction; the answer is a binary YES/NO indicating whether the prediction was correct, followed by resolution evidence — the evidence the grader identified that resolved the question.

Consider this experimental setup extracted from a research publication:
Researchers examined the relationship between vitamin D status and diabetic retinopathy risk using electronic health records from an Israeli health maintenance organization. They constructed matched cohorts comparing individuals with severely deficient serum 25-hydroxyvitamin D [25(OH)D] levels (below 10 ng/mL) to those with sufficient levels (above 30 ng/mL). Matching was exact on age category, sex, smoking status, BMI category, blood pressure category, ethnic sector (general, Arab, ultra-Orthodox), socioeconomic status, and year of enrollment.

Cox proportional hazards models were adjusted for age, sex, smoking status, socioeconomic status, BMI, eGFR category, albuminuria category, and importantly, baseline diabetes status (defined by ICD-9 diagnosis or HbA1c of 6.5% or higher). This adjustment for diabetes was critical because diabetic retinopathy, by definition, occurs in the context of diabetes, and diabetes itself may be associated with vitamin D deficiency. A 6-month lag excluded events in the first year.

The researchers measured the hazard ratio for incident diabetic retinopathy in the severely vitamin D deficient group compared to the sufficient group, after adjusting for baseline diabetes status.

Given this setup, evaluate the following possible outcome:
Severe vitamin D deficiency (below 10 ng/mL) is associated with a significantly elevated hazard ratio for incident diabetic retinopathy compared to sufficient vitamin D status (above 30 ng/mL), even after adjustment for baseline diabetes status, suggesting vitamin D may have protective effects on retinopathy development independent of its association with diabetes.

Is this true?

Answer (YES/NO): YES